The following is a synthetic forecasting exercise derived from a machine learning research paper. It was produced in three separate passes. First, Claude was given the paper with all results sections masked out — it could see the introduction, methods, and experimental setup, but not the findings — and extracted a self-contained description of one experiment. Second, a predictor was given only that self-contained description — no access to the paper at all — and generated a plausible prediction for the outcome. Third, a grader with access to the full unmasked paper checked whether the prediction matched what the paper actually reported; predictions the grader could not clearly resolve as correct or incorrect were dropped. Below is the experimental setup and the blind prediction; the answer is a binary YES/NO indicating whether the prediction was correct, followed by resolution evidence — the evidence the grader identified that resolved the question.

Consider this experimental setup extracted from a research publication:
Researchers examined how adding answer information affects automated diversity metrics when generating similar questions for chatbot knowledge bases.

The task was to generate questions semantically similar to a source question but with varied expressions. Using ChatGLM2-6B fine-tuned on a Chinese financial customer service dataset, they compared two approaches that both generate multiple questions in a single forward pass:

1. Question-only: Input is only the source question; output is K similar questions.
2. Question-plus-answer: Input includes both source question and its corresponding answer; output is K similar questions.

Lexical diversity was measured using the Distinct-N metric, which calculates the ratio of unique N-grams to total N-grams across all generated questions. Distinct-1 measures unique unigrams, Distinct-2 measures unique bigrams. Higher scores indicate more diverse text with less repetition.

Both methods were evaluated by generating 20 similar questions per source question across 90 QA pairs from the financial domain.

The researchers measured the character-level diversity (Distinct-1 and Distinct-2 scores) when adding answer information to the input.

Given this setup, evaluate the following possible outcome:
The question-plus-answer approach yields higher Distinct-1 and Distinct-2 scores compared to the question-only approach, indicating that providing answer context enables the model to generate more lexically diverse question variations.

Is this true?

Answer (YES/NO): NO